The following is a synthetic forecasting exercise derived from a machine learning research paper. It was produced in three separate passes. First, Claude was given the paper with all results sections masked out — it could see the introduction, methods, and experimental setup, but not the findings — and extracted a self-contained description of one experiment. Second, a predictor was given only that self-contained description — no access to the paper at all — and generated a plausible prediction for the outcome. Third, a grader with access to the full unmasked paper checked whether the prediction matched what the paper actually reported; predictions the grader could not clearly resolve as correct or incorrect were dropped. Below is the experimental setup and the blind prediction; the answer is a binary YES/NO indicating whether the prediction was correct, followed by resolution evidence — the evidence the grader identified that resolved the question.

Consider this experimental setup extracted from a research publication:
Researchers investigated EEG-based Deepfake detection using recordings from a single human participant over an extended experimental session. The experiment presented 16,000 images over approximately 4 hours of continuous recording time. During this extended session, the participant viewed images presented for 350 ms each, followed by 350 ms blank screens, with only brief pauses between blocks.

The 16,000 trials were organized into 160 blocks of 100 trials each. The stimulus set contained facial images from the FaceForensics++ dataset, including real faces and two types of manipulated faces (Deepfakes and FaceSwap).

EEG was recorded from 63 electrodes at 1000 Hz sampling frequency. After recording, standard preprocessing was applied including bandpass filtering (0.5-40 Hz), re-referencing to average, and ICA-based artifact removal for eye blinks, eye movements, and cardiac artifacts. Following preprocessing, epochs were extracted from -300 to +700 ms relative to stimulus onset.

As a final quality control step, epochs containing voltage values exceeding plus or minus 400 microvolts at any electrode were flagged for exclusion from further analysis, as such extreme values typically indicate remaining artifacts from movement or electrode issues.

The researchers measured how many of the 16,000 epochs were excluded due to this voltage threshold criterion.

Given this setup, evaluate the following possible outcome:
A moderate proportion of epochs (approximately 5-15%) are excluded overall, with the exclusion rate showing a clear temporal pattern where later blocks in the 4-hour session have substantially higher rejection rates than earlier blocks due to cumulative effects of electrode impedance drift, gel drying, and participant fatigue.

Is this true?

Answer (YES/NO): NO